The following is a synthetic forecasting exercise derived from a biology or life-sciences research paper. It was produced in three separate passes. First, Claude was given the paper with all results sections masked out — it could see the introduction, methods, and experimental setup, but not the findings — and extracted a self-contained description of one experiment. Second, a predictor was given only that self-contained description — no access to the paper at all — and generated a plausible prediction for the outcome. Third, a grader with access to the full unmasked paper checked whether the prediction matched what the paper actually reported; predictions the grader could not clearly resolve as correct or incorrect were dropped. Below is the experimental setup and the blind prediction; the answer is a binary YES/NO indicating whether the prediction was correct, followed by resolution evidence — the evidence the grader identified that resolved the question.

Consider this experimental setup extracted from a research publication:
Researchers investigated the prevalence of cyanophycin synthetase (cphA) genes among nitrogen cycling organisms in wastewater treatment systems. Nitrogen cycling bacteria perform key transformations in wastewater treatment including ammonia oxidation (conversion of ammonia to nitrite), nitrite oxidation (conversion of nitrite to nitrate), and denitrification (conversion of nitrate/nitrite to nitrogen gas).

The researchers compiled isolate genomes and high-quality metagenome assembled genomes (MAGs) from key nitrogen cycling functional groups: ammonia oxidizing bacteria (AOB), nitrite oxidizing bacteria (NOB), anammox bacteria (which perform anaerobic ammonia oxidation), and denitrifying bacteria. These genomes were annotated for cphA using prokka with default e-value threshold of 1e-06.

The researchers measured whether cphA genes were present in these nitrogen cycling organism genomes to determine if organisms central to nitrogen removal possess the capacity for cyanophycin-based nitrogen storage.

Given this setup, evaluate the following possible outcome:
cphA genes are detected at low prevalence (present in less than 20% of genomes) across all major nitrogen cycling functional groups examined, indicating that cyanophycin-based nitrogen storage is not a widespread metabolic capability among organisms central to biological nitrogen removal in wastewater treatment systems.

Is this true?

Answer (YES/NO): NO